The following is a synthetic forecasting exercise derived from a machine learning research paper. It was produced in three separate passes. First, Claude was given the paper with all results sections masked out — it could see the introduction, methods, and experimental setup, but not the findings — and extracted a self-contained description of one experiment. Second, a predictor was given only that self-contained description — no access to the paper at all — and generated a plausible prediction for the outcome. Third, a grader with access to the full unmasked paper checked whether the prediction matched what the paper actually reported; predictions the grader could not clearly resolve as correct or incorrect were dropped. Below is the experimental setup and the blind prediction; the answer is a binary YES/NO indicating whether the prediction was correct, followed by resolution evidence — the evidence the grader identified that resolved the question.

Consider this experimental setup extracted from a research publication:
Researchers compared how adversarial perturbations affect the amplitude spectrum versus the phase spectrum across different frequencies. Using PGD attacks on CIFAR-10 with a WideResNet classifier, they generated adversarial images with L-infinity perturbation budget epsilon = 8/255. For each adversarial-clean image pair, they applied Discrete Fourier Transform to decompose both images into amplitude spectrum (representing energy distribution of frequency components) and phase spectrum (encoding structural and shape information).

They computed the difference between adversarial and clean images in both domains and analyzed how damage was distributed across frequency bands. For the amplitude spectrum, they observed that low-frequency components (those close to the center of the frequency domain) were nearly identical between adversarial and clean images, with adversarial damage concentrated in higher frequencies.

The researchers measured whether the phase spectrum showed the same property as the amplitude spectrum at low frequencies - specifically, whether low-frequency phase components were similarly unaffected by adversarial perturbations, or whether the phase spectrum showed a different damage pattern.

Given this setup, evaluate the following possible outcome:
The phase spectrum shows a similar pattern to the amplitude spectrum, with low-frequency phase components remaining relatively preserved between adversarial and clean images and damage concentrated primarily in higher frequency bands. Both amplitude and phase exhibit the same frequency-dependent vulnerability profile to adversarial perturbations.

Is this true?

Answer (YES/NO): NO